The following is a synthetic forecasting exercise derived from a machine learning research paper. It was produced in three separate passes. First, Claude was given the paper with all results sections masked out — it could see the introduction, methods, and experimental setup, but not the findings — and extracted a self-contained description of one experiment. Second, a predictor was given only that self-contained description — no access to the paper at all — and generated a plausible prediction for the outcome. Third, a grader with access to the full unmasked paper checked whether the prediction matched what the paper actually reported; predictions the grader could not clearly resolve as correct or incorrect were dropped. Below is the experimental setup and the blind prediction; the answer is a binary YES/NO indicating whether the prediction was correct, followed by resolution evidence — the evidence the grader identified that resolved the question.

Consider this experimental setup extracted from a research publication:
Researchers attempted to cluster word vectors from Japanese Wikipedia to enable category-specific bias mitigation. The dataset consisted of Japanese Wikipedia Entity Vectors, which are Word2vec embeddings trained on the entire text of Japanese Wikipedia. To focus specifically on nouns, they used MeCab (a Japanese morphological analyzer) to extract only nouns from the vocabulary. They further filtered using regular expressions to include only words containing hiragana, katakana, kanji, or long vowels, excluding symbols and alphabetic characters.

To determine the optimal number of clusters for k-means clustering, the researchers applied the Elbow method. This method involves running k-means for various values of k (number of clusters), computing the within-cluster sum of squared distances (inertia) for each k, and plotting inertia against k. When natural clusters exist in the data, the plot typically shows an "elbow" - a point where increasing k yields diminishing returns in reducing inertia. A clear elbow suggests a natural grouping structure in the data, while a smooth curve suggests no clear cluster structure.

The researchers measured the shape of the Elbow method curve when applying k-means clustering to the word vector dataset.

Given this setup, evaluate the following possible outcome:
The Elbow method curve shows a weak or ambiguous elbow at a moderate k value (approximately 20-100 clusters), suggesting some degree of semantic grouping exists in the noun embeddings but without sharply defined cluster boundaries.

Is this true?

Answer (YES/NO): NO